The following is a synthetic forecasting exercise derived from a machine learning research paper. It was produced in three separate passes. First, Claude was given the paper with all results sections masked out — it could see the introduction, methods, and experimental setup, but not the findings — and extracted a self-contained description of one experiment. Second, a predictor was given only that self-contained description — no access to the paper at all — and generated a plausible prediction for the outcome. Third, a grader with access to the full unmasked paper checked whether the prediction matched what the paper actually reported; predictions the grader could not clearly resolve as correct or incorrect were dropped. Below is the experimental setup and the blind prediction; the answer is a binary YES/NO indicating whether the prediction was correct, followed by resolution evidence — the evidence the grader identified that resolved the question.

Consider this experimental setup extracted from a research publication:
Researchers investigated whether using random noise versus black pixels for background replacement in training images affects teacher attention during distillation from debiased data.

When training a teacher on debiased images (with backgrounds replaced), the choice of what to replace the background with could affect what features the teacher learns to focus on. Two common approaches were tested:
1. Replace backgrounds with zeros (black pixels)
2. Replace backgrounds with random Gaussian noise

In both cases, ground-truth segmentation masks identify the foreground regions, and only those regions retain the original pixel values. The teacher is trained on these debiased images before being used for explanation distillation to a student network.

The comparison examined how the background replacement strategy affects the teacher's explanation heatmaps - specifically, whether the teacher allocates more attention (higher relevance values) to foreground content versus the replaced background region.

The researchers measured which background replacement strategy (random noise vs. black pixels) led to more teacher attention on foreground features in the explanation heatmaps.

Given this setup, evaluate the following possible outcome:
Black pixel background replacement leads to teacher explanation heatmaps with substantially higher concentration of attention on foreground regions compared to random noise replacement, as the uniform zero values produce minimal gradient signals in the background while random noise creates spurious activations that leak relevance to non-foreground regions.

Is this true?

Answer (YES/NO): NO